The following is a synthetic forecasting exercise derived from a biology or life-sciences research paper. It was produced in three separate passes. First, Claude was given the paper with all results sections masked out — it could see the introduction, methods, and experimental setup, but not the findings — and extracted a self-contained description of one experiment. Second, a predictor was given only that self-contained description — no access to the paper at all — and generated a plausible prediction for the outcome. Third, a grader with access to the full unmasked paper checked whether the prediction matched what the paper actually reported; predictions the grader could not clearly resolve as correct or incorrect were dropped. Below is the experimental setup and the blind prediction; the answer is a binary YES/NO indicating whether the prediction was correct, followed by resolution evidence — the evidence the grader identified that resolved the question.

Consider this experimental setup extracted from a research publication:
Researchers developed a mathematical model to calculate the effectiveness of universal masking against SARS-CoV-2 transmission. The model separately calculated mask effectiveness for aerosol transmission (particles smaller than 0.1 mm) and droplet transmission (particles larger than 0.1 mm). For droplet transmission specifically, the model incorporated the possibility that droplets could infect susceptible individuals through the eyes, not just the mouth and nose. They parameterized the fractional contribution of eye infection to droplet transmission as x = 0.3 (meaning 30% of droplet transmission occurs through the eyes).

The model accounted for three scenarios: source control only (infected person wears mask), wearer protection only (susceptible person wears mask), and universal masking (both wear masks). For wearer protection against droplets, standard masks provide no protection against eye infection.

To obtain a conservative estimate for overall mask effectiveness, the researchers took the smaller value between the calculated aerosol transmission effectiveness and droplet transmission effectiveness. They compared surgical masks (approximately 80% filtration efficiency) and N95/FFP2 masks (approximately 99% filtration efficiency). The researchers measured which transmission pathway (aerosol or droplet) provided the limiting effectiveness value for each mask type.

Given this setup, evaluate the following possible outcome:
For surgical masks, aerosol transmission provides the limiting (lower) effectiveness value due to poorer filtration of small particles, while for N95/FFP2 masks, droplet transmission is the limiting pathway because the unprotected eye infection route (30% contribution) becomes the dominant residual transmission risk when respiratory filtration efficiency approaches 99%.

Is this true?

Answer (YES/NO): NO